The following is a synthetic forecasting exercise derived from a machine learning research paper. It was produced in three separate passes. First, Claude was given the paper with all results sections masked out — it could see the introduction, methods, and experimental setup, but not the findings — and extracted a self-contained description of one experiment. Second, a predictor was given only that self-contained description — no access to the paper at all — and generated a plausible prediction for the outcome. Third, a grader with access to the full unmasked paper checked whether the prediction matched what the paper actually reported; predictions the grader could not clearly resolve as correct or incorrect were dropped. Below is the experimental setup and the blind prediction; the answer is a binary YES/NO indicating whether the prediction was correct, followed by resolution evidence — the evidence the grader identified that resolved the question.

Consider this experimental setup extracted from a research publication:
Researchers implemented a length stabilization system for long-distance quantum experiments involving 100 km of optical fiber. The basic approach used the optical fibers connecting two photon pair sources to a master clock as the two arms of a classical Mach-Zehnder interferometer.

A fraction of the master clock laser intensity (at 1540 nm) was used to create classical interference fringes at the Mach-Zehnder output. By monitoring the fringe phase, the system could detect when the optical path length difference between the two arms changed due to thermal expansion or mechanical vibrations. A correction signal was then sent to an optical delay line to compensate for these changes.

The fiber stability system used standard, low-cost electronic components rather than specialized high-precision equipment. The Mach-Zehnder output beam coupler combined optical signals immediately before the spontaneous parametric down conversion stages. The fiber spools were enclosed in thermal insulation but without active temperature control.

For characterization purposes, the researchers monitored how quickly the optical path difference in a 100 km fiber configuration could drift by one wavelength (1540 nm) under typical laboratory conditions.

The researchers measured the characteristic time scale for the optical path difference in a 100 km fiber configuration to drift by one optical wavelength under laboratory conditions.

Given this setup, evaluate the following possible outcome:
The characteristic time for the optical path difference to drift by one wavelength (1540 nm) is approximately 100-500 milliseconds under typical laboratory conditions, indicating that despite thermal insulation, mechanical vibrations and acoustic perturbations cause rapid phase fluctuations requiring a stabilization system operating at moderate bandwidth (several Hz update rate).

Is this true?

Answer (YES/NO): NO